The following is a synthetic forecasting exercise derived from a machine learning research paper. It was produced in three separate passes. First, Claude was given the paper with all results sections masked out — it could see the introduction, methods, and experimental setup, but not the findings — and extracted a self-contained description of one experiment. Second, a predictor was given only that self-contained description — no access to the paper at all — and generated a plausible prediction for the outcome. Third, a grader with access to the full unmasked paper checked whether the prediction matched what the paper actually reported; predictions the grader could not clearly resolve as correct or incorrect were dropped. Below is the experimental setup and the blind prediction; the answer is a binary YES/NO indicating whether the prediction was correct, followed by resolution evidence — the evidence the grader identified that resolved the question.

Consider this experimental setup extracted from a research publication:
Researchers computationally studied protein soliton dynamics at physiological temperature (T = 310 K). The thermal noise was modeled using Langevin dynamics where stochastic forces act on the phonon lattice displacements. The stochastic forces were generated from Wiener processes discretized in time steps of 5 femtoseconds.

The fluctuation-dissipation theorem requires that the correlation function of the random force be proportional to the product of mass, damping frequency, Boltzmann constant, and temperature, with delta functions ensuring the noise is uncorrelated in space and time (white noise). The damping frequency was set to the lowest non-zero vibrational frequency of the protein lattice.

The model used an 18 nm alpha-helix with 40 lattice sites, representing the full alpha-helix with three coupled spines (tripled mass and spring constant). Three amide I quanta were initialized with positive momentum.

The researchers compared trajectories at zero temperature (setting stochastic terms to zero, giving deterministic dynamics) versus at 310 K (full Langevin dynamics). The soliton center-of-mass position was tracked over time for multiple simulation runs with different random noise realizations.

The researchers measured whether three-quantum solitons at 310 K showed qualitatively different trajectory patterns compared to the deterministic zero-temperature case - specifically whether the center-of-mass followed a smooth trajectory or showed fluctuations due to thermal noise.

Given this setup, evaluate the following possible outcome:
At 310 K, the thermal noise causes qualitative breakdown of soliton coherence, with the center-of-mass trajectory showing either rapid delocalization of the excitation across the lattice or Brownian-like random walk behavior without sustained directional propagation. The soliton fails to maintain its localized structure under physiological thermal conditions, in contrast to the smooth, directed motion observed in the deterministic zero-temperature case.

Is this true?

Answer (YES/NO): NO